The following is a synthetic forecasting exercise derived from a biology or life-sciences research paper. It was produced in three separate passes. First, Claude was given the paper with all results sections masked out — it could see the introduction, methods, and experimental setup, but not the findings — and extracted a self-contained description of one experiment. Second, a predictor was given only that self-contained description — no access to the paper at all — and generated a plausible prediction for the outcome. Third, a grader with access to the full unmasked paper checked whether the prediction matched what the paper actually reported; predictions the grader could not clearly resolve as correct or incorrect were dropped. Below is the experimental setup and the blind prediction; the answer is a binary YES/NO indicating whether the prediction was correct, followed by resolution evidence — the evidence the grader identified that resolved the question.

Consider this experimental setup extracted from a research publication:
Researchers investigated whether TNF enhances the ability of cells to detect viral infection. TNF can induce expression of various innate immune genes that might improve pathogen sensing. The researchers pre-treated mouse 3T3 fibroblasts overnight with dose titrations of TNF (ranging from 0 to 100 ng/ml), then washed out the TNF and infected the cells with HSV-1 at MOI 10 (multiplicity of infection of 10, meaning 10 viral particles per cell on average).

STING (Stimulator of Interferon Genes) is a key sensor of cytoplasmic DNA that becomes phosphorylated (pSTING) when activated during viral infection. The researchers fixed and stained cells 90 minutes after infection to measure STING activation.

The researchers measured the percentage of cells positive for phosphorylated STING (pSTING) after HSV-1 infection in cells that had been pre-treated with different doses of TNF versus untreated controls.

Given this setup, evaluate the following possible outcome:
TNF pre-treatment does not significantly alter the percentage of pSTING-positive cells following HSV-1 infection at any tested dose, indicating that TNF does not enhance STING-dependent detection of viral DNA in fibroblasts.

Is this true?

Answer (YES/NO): YES